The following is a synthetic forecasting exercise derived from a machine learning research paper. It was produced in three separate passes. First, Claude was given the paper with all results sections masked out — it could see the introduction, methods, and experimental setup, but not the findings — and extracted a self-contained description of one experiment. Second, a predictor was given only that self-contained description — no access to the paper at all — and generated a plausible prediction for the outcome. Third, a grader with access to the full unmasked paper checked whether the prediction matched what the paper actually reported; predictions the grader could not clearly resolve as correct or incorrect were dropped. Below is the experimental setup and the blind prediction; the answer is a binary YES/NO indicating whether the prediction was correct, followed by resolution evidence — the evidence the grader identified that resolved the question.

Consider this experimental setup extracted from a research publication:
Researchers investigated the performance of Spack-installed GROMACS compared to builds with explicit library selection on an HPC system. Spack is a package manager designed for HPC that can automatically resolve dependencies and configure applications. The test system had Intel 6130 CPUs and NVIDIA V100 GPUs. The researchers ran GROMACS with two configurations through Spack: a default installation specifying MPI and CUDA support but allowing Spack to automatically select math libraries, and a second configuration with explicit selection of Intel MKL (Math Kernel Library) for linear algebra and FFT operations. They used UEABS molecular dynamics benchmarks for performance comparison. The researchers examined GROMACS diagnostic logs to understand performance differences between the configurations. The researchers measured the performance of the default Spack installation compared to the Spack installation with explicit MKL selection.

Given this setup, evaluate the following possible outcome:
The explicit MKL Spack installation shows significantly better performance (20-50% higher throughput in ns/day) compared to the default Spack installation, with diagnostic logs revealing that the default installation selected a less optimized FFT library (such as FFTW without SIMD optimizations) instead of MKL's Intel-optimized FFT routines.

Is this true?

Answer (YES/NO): NO